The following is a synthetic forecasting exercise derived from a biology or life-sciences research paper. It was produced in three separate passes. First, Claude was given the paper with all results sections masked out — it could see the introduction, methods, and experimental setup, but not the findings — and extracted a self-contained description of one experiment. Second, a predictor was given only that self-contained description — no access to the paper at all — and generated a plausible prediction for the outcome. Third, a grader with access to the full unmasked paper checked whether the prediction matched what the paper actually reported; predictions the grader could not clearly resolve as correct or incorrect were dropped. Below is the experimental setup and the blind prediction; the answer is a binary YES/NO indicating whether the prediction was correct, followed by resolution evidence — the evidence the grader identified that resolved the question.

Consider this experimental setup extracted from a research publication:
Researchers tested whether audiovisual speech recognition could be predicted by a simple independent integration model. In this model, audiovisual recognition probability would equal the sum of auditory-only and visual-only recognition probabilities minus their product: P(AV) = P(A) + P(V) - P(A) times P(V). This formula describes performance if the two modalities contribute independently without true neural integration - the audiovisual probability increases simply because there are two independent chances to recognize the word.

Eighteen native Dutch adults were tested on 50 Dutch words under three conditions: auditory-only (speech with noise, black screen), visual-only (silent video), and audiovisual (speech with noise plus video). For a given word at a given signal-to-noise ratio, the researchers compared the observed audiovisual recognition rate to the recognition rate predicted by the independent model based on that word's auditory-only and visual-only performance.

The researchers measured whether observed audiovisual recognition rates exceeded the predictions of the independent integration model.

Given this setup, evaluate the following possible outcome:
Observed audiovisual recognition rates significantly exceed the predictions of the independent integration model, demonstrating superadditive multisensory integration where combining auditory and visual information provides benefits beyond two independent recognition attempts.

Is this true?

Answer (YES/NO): NO